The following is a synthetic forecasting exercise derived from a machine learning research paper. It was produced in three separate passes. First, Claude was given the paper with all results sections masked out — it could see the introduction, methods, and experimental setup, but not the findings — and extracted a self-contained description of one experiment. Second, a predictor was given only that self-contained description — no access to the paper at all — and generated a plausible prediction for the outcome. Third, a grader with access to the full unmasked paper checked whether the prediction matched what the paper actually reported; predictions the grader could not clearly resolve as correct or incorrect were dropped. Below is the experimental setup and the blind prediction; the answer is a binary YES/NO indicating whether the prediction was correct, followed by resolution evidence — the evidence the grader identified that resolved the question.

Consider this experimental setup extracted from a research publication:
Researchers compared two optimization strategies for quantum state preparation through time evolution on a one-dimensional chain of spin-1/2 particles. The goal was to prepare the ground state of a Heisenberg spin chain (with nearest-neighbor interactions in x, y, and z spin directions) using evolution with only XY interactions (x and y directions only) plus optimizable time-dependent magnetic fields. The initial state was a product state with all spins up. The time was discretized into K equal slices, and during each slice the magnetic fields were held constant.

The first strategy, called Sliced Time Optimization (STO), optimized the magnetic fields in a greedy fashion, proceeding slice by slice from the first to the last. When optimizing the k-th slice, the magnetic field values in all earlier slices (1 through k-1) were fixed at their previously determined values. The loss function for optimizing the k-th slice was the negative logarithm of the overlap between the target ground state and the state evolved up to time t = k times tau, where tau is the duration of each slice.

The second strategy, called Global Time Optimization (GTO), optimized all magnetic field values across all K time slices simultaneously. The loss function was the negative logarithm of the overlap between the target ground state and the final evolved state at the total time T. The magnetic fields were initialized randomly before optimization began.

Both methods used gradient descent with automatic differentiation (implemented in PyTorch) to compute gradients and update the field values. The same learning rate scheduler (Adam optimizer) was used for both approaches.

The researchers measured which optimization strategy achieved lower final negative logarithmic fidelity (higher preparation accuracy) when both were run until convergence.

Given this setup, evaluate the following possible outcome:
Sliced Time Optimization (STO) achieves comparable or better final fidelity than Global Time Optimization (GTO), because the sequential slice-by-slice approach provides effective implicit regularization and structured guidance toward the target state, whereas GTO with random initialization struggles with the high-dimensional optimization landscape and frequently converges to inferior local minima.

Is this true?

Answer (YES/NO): NO